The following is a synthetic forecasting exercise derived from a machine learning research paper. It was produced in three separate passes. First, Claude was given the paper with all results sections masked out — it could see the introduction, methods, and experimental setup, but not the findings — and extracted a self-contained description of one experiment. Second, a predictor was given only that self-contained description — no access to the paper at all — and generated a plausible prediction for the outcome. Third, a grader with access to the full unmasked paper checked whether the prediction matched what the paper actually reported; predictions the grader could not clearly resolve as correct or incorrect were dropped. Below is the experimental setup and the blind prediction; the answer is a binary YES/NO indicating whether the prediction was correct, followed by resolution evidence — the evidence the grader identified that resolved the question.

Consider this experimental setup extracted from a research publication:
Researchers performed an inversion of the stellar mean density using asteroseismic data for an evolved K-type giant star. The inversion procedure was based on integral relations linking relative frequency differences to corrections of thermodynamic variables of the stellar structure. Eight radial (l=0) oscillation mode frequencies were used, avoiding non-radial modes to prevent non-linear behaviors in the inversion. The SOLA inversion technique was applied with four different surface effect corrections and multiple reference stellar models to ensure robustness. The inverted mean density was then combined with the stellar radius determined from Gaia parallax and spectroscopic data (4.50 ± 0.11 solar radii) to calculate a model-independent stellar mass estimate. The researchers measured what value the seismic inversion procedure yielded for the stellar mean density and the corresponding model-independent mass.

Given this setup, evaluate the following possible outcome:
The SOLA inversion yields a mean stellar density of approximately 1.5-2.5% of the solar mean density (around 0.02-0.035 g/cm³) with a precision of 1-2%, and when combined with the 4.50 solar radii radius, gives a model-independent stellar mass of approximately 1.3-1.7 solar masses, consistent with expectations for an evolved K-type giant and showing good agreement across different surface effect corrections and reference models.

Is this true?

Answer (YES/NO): NO